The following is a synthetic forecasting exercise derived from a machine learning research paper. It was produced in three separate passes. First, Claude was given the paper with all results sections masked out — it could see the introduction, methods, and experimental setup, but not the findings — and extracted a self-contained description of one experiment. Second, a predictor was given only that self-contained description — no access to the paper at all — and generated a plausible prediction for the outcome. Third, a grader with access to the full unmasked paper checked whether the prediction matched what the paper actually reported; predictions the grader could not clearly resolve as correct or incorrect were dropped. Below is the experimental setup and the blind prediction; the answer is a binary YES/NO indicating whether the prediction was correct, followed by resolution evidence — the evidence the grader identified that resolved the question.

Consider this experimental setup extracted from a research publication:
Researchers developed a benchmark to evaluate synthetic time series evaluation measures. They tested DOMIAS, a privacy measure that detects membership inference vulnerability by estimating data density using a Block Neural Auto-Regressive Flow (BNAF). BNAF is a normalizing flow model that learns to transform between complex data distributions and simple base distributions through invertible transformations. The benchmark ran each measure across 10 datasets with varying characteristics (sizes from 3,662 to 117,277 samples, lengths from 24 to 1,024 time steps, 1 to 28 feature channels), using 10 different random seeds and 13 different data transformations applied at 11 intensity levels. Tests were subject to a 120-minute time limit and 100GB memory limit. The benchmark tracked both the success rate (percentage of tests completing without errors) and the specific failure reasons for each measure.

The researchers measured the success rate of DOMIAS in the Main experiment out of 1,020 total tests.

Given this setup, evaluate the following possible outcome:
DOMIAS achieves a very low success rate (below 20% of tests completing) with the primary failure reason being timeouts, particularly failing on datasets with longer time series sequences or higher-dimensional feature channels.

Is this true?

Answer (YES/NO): NO